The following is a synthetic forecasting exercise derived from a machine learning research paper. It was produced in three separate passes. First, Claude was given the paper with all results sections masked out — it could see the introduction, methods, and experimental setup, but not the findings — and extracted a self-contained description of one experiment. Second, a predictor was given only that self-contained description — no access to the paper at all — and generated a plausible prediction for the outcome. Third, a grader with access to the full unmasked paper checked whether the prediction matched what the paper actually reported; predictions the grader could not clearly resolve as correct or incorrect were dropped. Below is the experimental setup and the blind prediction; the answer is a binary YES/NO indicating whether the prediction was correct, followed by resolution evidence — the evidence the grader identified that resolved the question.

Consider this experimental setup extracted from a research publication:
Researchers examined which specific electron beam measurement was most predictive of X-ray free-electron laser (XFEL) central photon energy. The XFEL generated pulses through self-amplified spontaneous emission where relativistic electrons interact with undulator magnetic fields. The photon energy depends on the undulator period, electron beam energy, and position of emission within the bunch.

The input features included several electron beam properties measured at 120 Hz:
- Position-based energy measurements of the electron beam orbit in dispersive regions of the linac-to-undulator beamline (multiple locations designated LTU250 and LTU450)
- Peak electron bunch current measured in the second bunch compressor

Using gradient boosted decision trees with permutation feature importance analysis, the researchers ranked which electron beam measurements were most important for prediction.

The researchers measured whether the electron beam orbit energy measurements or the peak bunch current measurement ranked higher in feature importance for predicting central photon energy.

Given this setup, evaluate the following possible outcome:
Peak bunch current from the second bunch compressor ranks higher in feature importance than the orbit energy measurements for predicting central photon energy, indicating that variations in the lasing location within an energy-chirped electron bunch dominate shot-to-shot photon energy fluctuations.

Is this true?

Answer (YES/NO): NO